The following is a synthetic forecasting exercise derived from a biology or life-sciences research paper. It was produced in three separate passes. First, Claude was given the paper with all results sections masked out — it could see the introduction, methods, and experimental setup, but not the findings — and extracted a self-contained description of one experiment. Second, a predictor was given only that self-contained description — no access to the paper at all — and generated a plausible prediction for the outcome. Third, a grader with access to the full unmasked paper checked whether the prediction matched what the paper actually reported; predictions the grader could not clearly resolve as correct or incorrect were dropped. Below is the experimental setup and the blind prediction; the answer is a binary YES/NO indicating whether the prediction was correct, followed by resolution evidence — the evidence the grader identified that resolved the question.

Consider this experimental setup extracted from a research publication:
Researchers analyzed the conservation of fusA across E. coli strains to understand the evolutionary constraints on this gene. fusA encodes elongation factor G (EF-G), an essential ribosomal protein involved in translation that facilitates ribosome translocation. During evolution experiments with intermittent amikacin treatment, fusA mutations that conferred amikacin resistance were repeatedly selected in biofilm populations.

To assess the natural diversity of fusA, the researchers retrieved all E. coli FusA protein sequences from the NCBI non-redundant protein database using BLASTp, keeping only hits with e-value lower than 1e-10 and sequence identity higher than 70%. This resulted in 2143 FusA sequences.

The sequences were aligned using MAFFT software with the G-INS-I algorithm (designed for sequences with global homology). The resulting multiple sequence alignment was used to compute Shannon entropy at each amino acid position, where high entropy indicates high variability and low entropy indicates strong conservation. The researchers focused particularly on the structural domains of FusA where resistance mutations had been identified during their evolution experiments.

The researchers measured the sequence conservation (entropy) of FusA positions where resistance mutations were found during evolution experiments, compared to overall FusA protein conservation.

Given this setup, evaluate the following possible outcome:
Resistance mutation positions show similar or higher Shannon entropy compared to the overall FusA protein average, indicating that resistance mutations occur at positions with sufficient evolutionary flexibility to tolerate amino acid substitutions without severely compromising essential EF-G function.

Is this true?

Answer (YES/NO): NO